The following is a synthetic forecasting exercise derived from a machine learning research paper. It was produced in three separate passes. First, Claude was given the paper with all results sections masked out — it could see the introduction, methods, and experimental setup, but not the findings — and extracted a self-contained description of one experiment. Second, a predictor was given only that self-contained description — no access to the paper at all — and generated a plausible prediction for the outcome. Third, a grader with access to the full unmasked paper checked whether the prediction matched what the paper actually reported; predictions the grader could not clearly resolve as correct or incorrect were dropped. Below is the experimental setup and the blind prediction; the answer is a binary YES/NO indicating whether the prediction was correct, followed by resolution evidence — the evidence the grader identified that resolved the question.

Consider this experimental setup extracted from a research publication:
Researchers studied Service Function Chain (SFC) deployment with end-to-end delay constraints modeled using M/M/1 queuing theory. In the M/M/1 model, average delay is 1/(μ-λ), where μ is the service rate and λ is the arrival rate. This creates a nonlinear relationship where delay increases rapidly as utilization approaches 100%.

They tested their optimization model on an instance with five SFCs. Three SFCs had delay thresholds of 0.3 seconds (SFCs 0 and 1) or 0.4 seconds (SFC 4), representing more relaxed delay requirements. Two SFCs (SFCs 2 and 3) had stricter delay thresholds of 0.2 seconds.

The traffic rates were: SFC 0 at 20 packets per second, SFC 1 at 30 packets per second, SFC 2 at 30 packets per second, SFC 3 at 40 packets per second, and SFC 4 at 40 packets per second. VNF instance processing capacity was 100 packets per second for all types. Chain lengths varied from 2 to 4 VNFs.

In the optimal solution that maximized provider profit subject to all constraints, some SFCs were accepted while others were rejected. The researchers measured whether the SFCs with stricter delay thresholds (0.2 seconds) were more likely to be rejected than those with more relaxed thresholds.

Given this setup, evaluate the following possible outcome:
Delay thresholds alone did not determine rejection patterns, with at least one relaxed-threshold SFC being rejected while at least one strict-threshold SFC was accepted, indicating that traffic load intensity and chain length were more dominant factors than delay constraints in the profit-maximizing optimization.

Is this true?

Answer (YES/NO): YES